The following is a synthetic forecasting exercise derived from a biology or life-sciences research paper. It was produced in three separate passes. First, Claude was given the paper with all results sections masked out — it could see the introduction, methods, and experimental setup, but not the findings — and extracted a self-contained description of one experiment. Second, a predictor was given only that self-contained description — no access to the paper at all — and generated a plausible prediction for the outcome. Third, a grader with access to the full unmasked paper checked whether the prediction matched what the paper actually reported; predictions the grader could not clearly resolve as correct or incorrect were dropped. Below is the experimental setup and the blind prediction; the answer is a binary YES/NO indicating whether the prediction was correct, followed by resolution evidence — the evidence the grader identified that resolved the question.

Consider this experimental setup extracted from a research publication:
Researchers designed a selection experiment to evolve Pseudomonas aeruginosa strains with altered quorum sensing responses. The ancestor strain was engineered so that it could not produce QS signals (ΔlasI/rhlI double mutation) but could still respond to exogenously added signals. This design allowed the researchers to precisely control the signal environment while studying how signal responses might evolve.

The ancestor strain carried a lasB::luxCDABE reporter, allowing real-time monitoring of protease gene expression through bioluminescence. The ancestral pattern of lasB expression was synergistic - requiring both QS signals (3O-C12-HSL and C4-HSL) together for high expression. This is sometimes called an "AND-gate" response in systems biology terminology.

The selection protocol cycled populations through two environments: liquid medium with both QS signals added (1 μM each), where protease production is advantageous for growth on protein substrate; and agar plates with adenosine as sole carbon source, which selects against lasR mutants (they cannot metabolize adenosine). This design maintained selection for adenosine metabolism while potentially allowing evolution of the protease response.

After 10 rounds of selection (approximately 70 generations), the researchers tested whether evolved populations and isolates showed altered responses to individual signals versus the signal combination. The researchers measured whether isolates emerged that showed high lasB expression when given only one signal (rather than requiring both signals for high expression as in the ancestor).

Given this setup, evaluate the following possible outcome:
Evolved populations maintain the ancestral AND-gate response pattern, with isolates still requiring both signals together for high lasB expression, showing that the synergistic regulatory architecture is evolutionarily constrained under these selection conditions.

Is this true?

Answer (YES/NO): NO